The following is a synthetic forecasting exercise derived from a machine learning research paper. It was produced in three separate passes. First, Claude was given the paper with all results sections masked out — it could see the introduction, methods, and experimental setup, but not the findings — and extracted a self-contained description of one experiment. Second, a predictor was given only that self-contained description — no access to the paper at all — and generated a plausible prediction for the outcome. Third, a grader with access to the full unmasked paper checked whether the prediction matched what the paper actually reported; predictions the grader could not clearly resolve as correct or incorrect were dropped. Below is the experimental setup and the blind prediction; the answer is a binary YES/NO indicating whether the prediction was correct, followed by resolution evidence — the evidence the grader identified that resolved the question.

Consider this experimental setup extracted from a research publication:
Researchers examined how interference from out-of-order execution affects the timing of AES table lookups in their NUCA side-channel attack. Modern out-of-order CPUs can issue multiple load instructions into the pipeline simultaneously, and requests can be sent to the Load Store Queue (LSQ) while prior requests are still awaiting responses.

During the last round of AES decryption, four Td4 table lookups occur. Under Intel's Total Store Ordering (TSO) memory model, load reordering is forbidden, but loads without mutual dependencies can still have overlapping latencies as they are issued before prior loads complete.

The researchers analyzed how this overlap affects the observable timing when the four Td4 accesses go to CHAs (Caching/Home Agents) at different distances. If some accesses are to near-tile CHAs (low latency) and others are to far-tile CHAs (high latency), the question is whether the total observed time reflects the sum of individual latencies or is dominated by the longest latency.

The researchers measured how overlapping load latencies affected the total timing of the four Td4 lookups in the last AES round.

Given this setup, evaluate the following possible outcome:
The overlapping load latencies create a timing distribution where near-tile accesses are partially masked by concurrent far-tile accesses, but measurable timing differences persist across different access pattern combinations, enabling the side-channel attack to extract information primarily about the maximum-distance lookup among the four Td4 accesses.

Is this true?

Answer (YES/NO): YES